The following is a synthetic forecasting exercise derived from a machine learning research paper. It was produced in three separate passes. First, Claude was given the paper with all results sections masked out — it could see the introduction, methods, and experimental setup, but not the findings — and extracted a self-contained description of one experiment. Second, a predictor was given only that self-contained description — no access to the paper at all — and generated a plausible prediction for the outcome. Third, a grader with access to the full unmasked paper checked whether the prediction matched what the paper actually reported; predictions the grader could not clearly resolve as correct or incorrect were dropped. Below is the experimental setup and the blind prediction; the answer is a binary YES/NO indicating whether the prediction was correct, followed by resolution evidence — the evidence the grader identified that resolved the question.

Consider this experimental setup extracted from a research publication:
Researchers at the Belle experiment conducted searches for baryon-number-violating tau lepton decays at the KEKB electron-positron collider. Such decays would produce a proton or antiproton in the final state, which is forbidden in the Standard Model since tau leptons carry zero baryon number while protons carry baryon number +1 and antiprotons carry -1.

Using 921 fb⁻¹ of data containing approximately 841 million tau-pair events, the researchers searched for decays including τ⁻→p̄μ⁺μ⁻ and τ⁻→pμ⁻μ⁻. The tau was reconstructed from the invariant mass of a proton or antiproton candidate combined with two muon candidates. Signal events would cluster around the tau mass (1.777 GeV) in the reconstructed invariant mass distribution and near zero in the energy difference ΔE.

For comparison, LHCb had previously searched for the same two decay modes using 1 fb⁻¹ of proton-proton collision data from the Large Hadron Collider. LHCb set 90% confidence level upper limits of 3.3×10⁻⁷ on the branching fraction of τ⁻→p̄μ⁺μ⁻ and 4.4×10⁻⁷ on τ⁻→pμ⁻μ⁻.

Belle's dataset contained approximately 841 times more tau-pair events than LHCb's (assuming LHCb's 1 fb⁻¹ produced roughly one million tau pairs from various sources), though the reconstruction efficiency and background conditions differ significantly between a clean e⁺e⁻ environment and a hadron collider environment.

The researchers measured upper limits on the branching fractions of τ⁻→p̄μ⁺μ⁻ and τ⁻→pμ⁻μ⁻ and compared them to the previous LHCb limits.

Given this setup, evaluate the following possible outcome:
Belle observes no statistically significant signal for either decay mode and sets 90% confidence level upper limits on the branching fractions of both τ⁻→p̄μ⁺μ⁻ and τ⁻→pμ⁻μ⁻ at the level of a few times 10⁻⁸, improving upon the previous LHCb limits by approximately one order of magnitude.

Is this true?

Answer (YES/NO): YES